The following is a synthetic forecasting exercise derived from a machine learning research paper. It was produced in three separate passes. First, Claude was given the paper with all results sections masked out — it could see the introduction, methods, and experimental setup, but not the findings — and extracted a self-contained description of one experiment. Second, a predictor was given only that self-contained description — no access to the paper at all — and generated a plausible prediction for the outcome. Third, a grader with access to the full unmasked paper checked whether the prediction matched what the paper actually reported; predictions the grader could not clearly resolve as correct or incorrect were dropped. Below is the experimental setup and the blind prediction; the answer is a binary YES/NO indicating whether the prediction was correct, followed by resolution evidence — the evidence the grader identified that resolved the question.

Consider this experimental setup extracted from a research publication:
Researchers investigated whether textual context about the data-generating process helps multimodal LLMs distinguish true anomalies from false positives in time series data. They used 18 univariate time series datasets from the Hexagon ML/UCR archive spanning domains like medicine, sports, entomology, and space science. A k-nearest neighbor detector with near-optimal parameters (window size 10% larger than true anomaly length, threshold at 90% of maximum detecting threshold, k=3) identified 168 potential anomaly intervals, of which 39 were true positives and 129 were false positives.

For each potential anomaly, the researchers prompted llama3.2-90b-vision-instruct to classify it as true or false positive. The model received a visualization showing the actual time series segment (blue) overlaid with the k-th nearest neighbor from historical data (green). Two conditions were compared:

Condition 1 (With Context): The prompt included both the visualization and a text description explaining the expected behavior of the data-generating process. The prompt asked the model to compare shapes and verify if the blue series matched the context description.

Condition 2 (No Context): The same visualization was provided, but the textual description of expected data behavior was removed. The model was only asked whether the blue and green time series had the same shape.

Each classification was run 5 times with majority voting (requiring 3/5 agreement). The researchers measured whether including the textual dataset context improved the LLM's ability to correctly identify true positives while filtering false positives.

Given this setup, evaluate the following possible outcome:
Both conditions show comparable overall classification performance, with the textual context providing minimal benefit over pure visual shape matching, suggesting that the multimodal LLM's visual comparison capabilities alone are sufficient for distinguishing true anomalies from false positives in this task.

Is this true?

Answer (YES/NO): NO